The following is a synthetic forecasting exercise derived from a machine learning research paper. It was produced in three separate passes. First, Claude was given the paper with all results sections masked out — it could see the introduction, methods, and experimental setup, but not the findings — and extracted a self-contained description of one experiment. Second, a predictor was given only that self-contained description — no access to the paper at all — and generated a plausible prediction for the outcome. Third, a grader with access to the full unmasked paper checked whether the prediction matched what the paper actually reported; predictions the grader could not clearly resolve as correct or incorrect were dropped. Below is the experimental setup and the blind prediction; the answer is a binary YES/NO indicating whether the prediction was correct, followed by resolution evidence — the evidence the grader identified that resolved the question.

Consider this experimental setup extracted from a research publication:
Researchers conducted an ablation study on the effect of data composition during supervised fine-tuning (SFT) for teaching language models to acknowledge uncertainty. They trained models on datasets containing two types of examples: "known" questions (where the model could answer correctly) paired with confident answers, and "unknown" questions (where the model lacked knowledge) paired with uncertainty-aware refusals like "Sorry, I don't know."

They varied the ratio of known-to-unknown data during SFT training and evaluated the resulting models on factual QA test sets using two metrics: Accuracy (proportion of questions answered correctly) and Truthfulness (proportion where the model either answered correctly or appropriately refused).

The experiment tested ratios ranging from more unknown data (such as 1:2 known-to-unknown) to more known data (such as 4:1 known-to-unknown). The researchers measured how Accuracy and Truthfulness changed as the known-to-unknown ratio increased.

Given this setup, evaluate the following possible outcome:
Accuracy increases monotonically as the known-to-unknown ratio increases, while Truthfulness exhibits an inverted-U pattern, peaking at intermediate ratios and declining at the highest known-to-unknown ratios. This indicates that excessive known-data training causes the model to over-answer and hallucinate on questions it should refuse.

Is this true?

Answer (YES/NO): NO